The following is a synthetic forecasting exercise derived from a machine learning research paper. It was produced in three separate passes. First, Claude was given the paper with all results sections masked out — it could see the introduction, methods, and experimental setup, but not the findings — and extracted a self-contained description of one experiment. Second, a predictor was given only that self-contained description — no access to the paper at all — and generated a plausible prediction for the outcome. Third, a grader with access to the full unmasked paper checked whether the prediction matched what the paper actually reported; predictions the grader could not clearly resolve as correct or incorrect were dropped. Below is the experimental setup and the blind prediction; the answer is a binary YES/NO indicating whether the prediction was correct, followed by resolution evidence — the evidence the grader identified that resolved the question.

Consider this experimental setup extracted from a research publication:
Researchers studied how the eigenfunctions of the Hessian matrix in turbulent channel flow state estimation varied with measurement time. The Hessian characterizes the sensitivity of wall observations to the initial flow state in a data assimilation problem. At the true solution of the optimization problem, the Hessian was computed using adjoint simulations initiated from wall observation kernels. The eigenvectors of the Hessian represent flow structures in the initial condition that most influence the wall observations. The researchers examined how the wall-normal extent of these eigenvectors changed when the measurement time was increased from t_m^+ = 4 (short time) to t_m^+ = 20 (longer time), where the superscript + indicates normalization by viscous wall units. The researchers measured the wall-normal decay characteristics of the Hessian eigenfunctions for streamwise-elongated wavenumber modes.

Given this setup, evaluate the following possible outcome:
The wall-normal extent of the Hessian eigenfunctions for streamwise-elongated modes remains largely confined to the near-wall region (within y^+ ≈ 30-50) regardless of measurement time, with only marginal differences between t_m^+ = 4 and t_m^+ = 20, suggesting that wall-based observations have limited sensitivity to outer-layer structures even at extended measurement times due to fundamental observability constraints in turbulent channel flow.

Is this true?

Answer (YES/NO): NO